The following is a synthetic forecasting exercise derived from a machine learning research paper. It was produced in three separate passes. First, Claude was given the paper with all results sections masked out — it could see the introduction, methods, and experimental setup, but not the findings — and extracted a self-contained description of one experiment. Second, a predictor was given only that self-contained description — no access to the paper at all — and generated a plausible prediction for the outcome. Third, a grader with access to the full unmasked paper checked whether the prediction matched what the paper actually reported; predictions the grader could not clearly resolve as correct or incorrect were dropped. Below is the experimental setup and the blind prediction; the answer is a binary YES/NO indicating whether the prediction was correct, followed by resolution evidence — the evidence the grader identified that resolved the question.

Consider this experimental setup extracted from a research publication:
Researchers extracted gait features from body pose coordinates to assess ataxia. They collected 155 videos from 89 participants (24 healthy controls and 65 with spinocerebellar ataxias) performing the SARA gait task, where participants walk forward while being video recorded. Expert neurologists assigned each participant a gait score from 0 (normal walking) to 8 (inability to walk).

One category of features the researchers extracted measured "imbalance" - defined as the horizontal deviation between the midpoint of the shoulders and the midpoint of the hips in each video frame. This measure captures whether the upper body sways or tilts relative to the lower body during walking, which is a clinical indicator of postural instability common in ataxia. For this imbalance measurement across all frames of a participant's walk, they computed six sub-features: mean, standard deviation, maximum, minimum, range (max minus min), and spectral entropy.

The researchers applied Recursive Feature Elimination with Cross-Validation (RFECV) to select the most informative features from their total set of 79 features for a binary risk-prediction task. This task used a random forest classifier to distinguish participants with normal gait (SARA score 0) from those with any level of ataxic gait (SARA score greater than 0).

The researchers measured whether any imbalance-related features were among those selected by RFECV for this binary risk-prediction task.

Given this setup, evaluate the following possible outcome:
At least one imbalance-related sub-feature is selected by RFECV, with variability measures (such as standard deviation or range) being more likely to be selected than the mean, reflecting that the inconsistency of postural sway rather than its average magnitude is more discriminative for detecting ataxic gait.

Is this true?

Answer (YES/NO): YES